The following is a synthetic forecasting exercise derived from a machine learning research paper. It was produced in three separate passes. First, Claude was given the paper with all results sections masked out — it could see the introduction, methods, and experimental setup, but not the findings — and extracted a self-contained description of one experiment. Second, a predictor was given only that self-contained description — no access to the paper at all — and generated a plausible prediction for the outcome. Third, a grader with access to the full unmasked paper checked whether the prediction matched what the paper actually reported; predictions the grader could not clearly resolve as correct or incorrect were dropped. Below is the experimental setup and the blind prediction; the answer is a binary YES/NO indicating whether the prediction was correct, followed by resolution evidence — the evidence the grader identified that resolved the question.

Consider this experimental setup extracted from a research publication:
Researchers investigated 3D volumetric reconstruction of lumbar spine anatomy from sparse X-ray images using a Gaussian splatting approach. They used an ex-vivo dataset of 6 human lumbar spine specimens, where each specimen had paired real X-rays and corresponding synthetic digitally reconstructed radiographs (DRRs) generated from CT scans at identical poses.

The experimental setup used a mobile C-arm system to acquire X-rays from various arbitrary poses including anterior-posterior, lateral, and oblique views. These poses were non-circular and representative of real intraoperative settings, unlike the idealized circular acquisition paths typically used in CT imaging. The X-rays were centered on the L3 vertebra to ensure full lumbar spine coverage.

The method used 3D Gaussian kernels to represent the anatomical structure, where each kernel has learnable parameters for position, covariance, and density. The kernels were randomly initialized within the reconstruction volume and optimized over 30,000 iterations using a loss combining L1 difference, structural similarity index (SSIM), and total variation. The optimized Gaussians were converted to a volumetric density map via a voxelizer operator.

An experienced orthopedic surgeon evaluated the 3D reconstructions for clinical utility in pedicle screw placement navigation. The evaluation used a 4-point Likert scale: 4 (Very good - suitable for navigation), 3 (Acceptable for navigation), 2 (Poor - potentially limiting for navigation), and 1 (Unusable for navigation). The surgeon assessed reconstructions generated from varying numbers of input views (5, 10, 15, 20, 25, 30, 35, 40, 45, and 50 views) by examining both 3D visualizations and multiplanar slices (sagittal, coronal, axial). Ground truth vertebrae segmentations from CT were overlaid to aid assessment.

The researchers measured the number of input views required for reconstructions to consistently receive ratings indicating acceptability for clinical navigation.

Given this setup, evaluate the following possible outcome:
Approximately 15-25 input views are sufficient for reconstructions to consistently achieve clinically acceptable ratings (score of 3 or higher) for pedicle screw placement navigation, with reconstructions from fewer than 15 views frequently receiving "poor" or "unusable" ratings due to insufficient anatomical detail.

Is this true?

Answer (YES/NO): NO